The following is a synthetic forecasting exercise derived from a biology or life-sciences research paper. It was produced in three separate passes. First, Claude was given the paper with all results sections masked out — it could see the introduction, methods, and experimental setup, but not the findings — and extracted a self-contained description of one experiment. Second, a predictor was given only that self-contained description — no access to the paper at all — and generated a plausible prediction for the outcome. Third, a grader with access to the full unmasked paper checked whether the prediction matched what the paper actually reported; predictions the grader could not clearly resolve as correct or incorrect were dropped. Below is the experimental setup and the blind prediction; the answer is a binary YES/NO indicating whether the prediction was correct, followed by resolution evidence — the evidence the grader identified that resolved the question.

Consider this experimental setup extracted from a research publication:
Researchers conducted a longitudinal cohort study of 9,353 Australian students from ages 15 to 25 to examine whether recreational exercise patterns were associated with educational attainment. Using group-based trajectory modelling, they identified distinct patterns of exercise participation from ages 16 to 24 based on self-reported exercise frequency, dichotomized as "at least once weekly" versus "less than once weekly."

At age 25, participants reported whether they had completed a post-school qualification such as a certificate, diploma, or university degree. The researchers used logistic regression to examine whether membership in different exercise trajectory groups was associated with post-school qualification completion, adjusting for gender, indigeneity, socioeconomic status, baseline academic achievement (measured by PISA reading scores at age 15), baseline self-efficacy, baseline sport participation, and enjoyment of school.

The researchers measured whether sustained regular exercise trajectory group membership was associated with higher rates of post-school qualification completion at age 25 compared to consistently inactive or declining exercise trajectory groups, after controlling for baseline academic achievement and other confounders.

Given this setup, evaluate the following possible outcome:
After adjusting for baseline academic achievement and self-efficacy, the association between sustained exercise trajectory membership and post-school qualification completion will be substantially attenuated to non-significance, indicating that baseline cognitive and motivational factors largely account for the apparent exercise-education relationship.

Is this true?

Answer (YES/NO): YES